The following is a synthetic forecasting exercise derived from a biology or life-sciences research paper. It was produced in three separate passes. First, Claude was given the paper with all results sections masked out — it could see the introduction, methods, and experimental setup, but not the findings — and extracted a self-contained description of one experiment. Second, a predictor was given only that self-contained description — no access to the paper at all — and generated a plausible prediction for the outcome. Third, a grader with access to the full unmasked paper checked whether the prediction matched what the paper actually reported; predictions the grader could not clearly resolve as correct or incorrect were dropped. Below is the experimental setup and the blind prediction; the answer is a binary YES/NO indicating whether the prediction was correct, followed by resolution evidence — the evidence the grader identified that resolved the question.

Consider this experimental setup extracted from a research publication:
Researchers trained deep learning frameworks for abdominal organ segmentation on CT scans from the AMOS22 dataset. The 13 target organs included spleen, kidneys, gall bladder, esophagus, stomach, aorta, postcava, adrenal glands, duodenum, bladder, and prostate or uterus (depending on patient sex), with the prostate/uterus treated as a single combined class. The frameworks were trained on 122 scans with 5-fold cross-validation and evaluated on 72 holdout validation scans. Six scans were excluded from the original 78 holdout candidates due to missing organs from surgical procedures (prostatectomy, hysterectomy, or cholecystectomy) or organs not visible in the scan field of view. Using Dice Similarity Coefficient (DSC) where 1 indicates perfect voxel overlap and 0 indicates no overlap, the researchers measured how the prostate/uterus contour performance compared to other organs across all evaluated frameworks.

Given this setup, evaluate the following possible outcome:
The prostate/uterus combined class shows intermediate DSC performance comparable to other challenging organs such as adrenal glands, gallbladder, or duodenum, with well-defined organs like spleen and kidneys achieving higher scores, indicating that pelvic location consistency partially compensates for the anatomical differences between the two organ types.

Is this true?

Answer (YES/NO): NO